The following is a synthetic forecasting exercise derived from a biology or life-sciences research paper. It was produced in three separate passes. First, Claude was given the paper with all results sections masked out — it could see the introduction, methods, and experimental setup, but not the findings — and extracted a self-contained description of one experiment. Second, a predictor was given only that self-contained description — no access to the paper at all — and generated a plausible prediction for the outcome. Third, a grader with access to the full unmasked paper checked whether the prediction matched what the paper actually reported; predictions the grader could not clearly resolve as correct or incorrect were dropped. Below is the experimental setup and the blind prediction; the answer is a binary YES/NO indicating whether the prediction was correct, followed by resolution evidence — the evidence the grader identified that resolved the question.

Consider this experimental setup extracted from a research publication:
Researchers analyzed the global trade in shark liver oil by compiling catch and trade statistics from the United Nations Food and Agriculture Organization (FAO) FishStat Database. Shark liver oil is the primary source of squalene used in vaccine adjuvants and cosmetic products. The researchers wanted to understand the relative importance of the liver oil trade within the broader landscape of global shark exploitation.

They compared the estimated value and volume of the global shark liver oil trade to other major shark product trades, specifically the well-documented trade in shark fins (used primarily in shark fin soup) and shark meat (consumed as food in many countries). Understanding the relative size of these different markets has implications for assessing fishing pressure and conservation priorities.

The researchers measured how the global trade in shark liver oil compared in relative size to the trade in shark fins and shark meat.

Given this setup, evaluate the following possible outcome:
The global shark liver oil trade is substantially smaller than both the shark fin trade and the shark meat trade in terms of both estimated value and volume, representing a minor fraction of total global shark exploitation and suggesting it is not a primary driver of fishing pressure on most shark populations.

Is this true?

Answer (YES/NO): NO